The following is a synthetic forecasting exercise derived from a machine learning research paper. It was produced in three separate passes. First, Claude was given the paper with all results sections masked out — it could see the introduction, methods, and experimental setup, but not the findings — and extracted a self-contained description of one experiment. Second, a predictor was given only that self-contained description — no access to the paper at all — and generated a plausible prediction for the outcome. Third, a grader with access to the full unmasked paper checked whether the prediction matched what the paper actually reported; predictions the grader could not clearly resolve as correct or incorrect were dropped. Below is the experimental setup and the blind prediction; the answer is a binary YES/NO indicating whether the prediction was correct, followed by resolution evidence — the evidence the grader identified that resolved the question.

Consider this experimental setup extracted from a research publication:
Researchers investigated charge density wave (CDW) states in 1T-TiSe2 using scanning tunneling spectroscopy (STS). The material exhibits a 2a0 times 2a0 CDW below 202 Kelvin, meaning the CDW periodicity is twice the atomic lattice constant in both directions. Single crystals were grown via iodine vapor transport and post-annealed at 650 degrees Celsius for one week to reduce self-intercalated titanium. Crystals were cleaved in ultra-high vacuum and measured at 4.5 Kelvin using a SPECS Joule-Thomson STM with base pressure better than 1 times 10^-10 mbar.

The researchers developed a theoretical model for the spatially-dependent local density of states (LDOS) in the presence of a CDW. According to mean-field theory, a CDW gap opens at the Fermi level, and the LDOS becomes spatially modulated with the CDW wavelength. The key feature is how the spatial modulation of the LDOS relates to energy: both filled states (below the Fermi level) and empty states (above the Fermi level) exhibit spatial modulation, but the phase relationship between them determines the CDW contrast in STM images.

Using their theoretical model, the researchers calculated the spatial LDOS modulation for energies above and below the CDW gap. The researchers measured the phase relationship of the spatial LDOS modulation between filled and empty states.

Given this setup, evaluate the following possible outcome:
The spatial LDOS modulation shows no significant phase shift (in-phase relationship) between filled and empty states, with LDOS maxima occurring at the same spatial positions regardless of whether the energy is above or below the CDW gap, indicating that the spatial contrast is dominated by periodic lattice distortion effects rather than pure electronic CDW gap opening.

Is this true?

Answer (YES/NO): NO